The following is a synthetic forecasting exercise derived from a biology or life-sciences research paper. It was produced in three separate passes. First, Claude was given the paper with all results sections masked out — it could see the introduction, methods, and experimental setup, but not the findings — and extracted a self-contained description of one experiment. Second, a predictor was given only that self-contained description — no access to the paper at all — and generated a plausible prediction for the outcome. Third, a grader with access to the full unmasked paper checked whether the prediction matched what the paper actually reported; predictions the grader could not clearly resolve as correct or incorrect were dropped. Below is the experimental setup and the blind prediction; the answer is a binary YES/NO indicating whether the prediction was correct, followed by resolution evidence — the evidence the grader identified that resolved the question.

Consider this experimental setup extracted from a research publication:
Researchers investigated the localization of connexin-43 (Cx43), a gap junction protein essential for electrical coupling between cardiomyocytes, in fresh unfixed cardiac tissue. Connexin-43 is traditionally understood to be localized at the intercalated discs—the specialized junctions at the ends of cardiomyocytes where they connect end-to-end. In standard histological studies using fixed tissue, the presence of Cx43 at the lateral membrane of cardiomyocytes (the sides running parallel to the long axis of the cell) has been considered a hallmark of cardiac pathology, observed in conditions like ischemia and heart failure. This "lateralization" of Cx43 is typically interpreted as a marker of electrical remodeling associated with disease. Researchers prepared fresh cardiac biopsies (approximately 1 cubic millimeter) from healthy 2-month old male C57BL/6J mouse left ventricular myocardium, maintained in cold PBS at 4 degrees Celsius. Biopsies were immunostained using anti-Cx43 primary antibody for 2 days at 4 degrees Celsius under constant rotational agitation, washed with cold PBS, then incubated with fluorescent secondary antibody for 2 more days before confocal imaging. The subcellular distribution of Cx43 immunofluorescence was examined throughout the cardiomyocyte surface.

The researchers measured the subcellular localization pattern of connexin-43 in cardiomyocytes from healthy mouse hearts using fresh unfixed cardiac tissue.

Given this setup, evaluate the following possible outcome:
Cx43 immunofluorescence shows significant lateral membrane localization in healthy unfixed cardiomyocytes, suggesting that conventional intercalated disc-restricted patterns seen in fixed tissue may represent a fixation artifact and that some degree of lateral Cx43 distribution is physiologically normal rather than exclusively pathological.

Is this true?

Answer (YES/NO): YES